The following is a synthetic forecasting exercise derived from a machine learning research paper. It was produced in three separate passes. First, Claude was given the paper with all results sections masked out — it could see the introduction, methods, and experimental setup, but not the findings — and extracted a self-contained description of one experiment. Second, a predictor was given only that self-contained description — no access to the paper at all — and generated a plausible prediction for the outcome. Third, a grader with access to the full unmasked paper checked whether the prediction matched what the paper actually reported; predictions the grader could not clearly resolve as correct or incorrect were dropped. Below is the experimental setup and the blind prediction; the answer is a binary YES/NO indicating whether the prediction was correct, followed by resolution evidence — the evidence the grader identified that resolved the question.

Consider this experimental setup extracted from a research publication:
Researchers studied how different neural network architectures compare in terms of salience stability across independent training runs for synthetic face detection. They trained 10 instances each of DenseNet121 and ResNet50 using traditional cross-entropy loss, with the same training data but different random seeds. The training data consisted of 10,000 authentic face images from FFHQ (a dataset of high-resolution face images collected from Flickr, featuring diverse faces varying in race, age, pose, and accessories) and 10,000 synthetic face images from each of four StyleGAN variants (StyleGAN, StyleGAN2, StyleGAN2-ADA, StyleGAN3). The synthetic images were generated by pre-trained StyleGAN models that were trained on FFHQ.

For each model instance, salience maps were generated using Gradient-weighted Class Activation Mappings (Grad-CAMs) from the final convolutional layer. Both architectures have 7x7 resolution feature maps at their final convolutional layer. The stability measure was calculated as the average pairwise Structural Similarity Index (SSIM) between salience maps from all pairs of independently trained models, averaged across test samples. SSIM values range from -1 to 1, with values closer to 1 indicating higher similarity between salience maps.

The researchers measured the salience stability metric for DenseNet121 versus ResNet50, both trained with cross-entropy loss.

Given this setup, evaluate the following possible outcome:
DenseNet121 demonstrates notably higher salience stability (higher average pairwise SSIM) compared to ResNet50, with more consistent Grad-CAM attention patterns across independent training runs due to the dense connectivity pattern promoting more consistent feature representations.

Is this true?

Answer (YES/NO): YES